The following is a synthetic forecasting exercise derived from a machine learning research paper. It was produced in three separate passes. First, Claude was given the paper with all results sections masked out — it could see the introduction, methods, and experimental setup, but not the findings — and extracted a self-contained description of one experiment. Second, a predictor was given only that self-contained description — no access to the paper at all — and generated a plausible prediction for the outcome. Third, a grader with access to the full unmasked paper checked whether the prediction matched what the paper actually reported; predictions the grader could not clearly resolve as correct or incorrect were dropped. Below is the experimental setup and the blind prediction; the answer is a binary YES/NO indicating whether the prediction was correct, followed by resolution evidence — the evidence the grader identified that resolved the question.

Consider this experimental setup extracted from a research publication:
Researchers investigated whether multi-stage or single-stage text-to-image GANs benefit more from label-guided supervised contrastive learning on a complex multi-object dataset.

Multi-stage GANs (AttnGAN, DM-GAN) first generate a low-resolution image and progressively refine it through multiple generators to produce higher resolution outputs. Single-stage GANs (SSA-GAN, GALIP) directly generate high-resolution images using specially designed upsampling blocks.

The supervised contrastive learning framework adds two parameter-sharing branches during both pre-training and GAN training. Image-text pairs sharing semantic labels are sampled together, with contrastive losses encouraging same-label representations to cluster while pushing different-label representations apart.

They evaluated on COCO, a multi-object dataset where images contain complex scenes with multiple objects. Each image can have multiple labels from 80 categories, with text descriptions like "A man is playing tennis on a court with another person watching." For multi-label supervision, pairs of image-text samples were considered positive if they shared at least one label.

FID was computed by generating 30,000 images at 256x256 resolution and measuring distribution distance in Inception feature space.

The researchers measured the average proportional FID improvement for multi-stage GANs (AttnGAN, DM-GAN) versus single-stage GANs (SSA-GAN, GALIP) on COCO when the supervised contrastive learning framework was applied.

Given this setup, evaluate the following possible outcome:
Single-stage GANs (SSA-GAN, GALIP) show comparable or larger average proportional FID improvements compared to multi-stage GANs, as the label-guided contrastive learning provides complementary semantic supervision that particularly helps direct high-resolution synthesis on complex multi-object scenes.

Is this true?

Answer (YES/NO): NO